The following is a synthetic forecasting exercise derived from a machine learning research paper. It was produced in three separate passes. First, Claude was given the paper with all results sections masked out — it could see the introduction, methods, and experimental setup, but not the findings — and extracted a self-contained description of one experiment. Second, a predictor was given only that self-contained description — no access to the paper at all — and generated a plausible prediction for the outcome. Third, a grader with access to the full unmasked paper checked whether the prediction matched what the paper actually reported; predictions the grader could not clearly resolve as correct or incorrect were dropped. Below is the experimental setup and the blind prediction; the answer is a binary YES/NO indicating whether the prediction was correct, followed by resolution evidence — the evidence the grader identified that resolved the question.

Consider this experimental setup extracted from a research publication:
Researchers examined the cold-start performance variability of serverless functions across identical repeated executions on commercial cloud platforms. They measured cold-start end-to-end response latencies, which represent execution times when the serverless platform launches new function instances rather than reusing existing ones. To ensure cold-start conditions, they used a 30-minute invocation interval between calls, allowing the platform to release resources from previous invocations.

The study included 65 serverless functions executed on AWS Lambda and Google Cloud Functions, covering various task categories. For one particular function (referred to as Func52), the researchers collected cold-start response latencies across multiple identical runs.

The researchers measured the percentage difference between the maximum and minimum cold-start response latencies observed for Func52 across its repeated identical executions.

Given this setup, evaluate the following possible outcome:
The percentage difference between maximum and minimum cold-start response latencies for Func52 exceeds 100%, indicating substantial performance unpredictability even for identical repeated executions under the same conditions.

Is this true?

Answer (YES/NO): NO